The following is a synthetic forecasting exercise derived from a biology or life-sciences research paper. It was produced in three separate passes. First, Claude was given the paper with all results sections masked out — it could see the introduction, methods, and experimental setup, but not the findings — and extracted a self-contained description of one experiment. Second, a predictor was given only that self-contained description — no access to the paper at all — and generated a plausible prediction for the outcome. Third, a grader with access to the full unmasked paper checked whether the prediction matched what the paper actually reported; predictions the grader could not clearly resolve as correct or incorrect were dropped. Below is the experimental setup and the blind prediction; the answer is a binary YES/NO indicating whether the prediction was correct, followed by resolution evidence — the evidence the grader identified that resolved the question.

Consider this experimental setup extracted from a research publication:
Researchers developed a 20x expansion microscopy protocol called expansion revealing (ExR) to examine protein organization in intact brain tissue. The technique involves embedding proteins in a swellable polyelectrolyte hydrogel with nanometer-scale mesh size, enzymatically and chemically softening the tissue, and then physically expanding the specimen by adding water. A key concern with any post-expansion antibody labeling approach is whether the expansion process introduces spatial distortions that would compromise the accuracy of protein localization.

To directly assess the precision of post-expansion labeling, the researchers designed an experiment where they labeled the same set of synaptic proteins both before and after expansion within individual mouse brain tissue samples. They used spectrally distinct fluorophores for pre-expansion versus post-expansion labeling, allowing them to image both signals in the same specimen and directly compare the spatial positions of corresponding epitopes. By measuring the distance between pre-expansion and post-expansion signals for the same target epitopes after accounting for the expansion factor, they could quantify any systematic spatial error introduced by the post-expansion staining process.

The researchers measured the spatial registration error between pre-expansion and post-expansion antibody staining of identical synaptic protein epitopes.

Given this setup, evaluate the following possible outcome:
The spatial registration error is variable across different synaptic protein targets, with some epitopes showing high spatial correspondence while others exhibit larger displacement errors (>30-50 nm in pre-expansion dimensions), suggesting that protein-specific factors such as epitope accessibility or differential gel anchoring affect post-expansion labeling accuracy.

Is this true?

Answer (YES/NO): NO